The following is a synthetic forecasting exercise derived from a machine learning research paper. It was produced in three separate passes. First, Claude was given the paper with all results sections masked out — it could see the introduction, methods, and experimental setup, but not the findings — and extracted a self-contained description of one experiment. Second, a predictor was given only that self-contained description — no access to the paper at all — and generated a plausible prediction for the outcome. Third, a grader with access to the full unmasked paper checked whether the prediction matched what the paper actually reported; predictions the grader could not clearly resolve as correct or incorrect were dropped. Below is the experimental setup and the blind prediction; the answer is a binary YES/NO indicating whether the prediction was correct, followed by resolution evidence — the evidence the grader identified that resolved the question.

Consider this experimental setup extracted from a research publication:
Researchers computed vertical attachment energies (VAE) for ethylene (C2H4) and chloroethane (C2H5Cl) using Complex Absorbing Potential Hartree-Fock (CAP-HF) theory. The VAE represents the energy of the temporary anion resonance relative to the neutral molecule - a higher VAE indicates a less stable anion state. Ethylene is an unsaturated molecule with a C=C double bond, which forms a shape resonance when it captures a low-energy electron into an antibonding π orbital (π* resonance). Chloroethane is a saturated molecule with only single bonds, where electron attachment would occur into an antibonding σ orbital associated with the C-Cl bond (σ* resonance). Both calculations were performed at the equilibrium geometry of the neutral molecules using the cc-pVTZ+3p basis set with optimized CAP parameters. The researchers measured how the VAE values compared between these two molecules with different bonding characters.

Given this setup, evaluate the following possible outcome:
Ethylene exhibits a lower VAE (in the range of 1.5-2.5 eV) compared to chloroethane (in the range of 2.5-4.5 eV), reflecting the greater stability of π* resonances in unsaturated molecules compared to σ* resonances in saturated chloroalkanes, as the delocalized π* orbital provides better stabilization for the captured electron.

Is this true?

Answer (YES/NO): NO